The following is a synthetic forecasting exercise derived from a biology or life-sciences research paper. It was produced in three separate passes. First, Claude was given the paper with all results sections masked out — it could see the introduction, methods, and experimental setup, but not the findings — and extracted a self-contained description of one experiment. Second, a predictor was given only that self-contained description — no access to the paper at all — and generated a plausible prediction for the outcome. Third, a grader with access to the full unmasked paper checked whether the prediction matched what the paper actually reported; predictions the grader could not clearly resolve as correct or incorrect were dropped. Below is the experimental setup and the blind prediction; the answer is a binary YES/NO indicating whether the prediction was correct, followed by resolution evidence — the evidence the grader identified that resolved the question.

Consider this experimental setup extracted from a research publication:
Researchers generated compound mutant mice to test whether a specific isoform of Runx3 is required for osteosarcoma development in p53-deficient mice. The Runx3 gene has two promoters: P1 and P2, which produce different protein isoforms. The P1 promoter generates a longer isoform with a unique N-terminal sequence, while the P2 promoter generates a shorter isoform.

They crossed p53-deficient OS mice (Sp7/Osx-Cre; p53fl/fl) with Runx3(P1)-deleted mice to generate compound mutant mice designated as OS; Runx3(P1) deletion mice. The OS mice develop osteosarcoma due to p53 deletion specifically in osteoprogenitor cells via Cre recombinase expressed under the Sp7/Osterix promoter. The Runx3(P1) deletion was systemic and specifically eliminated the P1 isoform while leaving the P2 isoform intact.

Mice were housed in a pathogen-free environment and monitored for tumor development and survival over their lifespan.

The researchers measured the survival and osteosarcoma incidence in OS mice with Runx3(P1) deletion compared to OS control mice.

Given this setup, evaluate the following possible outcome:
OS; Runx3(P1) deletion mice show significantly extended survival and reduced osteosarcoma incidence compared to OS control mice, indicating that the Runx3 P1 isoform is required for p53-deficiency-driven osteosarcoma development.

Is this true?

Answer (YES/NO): YES